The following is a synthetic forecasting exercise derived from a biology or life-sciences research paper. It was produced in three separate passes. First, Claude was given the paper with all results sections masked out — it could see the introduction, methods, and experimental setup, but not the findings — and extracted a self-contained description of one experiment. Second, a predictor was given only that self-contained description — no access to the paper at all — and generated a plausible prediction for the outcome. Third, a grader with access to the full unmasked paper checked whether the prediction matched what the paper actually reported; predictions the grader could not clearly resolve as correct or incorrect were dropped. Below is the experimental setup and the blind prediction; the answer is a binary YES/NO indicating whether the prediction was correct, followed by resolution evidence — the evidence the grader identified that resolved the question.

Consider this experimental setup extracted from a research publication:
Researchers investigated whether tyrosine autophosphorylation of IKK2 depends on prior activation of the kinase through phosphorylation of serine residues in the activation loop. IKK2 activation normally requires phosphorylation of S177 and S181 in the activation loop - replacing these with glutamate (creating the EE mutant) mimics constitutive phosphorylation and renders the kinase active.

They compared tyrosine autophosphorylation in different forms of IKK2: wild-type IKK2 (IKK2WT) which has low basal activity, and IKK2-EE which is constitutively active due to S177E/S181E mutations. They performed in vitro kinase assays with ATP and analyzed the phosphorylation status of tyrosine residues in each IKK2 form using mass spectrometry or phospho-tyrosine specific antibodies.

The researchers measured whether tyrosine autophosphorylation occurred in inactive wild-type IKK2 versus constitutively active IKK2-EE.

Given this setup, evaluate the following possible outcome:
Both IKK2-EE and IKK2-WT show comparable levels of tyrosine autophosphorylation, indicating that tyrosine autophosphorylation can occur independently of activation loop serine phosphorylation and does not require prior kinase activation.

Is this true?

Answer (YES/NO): NO